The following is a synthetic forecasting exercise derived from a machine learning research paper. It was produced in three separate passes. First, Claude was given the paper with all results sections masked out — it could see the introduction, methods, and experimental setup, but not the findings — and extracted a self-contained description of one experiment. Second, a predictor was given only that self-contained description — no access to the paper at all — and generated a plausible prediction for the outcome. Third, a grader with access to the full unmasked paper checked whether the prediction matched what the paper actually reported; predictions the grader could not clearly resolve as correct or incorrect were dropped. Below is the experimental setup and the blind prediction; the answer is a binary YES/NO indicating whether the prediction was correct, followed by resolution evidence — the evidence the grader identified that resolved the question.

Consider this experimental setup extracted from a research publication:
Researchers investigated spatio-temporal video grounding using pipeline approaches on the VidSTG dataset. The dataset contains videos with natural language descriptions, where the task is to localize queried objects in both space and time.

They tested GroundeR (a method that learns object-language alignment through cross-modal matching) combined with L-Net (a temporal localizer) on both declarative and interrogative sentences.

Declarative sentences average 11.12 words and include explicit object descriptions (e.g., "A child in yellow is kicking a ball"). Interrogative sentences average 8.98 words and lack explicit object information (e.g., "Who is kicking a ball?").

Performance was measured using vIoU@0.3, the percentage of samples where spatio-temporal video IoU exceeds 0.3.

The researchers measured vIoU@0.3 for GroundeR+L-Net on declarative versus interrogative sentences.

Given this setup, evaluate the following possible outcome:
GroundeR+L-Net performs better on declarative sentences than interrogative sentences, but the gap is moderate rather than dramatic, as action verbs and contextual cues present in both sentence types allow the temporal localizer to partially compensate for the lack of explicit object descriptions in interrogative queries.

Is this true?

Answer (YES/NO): NO